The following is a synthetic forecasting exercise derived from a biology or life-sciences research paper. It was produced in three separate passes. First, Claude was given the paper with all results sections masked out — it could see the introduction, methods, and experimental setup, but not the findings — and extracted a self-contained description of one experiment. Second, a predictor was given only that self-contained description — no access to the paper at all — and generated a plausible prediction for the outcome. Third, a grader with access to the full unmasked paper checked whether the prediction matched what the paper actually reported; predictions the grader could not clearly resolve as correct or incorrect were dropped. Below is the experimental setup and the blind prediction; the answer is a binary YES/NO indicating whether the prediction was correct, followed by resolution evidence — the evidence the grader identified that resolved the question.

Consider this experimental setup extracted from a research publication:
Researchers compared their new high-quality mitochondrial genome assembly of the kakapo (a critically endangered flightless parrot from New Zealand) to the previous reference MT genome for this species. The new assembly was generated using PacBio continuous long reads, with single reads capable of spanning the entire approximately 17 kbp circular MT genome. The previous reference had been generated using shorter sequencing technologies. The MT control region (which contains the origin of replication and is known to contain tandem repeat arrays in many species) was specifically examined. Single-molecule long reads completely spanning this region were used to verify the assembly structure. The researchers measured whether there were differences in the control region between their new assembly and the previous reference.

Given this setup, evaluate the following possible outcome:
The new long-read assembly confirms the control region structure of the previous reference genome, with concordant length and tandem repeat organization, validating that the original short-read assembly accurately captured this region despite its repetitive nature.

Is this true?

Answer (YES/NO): NO